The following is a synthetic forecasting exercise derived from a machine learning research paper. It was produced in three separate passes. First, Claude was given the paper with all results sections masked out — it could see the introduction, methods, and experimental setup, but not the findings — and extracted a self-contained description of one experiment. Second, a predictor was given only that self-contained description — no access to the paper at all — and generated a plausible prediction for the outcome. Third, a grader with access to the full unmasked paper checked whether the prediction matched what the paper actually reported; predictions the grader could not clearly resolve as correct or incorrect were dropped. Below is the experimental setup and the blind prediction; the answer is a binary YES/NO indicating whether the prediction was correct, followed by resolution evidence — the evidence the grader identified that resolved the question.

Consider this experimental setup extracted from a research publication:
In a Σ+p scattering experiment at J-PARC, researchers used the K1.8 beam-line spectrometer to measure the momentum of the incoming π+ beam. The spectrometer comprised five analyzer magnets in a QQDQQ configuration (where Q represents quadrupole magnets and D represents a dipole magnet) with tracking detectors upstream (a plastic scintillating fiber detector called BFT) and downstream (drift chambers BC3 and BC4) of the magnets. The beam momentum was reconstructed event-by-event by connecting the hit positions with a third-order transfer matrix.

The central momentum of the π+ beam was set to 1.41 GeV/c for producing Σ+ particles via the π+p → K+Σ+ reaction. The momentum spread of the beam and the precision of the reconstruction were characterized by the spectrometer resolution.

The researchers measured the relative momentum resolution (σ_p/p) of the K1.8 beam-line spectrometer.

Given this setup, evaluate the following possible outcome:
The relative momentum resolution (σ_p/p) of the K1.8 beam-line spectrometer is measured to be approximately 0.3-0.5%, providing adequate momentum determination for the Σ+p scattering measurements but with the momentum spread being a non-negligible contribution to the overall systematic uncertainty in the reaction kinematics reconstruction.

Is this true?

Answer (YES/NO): NO